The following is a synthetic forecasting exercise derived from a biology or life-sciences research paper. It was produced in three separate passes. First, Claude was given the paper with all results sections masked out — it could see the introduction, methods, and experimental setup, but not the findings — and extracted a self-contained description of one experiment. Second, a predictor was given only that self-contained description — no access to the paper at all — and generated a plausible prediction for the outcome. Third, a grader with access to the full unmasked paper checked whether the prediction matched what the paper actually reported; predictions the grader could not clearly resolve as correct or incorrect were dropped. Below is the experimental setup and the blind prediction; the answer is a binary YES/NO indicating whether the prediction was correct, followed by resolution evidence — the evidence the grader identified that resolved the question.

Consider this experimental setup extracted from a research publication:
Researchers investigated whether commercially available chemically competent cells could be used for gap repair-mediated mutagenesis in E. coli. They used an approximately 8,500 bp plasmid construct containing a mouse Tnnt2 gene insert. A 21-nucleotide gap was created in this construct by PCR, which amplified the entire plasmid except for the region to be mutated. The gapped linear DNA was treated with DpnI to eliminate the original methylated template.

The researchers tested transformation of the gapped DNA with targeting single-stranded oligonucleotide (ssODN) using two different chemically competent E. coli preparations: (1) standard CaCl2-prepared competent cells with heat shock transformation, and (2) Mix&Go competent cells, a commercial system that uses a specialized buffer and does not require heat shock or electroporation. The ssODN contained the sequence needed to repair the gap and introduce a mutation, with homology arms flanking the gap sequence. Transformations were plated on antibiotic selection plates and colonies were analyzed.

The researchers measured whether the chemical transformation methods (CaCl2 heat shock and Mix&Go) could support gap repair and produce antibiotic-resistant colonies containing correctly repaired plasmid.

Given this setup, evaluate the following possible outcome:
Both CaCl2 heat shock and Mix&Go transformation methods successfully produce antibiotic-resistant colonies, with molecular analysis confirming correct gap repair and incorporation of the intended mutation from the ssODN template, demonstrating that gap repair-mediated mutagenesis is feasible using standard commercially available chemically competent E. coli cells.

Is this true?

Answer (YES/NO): NO